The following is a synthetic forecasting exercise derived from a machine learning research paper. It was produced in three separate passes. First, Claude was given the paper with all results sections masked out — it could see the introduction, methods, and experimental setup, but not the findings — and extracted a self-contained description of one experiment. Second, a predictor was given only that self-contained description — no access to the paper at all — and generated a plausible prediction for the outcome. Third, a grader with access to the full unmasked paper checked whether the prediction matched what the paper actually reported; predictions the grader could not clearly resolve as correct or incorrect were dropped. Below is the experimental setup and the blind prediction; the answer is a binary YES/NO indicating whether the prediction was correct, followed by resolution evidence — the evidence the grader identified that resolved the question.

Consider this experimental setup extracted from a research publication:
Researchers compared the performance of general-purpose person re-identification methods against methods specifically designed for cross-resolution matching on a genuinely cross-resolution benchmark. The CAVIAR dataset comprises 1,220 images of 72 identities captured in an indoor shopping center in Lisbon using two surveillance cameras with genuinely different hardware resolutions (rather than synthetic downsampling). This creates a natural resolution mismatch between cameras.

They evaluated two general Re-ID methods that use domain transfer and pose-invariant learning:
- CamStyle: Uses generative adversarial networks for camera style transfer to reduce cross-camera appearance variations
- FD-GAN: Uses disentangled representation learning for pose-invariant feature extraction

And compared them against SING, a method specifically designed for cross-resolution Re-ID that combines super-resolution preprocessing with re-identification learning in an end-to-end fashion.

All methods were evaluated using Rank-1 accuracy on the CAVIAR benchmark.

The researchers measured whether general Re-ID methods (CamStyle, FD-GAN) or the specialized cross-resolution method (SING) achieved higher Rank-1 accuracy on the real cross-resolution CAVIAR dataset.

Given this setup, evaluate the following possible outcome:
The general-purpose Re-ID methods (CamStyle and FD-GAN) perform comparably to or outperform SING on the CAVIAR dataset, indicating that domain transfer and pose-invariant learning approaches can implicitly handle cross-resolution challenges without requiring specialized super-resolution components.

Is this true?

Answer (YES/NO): NO